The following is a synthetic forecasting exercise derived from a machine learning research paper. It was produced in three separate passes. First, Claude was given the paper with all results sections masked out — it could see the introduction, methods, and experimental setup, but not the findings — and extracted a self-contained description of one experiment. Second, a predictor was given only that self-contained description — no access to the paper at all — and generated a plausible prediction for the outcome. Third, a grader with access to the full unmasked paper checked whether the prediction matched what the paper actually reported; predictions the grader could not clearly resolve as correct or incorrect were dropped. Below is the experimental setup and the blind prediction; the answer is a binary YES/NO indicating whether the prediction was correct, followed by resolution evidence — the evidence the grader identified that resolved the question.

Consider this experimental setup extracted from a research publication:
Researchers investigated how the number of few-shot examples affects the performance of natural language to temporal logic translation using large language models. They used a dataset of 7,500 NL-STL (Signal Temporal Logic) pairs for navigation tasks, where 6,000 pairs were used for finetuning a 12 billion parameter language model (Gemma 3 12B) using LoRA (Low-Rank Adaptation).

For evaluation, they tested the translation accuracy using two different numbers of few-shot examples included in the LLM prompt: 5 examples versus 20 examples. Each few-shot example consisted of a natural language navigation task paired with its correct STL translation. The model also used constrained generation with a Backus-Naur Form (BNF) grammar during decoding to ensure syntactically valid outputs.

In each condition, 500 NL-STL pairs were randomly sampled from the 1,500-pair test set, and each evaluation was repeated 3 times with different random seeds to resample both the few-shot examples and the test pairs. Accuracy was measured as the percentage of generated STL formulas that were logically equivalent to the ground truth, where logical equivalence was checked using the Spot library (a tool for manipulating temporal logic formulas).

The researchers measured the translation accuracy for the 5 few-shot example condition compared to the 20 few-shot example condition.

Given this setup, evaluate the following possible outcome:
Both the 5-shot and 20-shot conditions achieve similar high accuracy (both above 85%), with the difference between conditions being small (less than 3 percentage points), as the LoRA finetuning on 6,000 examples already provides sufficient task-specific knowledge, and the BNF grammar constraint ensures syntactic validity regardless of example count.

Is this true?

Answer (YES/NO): YES